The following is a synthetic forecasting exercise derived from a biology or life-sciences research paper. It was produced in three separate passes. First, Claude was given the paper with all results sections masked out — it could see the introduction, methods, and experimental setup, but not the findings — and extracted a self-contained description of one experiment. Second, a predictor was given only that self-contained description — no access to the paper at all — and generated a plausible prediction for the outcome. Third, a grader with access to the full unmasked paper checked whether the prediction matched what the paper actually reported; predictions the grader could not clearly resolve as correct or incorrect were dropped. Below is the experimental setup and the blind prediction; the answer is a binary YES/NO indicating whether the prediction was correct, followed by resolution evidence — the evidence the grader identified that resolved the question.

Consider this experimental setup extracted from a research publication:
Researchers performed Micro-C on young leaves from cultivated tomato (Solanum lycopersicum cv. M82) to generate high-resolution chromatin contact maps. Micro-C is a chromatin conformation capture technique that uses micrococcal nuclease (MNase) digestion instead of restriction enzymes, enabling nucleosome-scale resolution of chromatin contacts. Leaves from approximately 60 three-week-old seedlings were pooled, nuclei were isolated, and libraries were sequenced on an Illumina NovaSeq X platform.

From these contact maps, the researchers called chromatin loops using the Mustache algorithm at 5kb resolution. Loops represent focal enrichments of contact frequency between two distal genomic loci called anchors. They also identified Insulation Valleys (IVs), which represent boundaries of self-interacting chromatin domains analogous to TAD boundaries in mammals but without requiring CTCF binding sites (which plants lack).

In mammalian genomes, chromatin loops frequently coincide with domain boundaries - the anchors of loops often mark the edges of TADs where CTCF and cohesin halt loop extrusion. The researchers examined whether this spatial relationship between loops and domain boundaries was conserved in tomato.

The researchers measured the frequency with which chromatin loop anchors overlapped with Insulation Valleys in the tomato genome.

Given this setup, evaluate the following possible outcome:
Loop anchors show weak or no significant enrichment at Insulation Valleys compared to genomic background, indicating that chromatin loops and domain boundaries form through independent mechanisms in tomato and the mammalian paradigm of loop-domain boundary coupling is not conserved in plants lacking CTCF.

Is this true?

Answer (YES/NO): YES